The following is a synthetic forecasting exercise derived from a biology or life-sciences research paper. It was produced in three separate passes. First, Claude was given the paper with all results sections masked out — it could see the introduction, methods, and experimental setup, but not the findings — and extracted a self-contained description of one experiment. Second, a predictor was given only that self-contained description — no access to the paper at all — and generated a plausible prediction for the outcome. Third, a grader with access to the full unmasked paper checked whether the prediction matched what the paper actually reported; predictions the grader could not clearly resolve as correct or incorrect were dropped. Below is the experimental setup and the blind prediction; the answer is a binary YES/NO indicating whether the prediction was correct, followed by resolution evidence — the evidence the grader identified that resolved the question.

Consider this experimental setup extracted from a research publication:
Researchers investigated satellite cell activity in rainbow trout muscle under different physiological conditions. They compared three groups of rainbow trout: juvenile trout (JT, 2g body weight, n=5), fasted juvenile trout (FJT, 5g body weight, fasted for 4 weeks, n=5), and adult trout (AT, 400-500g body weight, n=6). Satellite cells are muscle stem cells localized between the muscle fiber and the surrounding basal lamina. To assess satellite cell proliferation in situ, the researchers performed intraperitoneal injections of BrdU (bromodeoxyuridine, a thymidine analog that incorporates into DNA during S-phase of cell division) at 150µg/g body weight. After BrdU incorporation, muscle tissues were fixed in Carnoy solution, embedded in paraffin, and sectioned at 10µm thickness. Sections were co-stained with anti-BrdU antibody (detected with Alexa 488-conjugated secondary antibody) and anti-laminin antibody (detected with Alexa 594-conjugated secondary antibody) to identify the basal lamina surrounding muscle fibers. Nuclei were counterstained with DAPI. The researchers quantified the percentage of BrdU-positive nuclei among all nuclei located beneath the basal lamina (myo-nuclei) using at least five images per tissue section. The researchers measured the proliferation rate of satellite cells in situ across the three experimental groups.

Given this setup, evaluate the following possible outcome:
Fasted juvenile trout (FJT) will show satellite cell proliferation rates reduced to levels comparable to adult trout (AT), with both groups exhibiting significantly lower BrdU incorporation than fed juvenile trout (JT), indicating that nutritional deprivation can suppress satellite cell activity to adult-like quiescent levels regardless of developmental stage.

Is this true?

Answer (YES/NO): NO